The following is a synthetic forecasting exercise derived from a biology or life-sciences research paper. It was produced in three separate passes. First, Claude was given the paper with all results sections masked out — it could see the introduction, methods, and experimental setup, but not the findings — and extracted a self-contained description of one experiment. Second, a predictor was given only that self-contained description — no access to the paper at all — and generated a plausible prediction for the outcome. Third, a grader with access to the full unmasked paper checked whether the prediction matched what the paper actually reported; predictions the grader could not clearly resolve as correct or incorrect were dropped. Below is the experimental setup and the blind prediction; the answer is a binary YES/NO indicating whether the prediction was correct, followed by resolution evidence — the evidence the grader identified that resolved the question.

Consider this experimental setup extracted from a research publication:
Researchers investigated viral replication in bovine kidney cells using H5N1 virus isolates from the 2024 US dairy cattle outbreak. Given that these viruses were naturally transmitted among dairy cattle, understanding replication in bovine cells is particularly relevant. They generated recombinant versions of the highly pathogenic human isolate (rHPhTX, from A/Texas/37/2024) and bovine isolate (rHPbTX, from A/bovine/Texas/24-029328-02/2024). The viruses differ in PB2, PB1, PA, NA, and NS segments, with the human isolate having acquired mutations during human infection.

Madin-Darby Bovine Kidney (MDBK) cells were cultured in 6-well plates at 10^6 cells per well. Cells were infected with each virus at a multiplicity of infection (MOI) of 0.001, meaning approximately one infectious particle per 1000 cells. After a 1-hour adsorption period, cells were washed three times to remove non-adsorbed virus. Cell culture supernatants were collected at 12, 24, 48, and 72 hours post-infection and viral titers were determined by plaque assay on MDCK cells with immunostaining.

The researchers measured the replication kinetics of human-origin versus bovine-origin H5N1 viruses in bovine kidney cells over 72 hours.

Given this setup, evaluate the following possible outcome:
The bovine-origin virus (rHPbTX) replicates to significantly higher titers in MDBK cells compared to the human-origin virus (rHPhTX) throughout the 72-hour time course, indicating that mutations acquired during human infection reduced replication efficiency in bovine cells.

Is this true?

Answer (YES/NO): NO